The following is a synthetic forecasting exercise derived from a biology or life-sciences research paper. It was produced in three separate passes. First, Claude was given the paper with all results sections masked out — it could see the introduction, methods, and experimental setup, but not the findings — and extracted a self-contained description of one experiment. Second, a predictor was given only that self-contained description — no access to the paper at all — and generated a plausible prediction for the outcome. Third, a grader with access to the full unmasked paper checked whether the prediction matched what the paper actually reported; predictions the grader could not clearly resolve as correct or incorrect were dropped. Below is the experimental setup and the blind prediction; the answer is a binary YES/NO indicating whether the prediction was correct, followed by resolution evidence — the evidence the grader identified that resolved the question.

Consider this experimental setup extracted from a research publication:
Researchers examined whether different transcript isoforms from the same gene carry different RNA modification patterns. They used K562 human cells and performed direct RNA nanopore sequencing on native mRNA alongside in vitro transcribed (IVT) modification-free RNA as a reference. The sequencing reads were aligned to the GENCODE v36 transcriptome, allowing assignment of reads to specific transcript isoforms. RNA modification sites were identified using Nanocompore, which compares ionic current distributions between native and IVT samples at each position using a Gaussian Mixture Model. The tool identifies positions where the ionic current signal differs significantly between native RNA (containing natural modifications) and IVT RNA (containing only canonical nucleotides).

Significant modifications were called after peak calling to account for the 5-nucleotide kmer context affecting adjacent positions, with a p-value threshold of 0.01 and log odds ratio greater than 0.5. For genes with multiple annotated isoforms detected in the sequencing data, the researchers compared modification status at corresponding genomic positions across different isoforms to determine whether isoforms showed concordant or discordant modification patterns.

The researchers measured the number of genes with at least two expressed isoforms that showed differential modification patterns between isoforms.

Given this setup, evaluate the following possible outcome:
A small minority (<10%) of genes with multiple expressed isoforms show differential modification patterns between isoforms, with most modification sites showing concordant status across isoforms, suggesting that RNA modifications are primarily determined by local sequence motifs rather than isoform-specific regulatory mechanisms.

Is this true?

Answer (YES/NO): NO